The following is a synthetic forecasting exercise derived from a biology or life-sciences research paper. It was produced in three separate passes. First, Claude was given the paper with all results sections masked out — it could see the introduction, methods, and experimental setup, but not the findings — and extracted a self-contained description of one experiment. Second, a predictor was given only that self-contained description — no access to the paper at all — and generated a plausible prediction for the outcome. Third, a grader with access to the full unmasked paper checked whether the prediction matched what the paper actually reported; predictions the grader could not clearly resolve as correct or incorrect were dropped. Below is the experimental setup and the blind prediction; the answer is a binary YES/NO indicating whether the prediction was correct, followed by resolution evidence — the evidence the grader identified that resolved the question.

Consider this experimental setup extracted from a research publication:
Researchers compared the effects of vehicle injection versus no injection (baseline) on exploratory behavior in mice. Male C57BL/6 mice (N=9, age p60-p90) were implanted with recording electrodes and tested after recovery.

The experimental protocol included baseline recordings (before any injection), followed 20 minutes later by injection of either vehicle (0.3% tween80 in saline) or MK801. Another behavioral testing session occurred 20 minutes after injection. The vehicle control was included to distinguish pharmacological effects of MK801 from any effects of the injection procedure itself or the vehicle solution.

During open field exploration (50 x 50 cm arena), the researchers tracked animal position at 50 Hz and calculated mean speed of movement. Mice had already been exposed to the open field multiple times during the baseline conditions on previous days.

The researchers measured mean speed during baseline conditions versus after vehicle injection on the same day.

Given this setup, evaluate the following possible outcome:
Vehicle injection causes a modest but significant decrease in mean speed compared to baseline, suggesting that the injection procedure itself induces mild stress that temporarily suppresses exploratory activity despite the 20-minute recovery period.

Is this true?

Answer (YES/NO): NO